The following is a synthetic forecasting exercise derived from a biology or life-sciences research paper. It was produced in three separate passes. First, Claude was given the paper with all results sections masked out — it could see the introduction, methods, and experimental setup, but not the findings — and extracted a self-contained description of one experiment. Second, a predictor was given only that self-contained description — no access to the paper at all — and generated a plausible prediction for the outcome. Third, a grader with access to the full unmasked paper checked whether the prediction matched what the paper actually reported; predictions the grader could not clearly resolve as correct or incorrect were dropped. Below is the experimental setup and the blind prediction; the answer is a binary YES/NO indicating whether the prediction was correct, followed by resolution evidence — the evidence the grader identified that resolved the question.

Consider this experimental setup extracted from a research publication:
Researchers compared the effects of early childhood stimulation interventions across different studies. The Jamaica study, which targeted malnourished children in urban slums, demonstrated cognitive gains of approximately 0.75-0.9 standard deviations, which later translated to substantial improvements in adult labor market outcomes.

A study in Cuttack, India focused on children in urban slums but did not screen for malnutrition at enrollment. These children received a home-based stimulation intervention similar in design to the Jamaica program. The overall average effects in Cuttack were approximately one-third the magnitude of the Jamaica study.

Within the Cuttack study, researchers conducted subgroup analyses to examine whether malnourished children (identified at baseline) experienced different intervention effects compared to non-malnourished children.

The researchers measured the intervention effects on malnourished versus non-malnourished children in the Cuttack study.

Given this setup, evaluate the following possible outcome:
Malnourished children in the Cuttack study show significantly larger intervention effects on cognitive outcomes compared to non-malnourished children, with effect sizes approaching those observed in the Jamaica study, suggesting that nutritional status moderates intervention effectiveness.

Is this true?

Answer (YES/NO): YES